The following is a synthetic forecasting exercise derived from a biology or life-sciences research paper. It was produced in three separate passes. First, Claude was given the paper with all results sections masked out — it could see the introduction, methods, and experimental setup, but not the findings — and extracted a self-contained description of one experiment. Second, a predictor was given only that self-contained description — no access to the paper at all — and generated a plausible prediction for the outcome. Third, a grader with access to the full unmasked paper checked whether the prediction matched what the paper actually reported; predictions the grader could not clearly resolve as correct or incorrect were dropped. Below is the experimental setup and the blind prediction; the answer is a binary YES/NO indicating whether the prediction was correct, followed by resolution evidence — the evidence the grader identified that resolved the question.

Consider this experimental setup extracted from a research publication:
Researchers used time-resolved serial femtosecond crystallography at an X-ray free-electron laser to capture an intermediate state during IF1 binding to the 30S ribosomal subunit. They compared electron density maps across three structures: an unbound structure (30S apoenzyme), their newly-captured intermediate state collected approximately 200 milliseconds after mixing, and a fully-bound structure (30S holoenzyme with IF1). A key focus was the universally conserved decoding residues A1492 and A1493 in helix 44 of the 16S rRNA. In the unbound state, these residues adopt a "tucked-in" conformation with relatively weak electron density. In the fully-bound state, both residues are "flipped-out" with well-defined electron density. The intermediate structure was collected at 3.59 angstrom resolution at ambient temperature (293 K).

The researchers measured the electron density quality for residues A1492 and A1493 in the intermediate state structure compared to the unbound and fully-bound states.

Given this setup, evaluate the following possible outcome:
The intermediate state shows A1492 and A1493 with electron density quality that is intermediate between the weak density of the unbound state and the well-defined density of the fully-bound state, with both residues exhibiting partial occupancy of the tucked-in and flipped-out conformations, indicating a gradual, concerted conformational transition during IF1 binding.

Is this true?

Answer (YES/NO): NO